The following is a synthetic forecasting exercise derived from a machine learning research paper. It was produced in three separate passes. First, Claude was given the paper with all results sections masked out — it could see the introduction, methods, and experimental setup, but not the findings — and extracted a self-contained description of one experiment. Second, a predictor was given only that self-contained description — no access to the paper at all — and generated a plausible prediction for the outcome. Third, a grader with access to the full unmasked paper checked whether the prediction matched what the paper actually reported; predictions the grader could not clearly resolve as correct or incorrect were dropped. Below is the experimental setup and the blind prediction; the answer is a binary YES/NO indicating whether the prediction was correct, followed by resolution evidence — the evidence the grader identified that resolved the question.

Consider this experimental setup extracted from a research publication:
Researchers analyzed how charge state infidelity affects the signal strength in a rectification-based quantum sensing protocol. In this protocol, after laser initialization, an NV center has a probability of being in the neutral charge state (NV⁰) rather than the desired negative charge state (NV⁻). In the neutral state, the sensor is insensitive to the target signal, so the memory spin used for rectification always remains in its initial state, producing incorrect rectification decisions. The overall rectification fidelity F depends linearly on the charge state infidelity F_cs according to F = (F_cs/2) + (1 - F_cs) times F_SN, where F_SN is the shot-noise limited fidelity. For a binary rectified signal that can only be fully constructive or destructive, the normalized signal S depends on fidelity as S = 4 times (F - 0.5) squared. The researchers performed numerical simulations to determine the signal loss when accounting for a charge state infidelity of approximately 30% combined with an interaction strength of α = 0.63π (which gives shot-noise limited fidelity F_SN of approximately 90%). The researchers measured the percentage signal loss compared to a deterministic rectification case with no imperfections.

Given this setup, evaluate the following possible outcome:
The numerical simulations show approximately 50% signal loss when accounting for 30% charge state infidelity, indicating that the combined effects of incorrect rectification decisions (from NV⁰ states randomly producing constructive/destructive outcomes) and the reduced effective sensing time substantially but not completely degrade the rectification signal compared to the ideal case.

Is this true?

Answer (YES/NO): NO